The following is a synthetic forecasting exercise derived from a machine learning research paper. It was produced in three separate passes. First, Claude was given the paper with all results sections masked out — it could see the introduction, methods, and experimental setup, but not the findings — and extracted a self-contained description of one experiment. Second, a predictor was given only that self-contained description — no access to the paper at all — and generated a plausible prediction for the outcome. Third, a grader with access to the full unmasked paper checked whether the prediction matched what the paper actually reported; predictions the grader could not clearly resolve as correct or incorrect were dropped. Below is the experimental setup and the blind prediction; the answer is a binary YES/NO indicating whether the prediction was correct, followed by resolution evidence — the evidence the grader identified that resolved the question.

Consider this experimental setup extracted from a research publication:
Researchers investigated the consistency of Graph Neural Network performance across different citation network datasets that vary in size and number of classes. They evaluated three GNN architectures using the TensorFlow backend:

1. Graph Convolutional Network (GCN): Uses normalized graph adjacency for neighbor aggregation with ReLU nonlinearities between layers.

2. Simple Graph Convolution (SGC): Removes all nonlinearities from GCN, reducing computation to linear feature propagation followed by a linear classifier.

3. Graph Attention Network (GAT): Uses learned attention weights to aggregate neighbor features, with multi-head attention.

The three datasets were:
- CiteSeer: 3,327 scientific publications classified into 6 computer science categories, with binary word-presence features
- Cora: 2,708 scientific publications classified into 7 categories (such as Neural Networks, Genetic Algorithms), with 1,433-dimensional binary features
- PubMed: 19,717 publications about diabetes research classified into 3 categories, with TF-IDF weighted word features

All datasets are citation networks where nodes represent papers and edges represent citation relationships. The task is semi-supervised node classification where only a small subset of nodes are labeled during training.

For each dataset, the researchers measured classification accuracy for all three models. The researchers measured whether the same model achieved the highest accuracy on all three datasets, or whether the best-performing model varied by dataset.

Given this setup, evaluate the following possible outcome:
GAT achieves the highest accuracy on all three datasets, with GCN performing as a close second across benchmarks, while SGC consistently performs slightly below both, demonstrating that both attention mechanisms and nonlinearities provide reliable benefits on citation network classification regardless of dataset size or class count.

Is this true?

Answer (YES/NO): NO